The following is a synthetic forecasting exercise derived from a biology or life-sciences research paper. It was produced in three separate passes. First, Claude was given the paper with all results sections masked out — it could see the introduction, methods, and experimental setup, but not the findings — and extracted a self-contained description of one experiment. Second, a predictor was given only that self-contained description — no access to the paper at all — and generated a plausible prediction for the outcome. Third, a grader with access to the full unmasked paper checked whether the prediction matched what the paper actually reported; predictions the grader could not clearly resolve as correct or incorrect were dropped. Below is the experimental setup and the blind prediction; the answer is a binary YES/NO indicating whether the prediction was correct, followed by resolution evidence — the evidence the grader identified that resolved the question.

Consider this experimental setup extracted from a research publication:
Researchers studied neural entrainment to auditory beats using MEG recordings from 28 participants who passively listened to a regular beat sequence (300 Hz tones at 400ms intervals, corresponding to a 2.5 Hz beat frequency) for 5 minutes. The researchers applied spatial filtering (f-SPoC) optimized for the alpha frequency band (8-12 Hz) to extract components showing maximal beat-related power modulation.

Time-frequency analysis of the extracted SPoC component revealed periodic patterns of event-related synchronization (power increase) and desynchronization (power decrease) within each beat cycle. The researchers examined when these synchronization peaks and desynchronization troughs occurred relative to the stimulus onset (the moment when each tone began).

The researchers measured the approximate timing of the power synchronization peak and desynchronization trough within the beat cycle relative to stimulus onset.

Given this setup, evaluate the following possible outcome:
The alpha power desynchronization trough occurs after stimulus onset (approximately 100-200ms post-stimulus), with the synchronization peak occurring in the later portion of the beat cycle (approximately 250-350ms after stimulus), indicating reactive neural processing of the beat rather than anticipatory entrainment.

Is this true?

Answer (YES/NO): NO